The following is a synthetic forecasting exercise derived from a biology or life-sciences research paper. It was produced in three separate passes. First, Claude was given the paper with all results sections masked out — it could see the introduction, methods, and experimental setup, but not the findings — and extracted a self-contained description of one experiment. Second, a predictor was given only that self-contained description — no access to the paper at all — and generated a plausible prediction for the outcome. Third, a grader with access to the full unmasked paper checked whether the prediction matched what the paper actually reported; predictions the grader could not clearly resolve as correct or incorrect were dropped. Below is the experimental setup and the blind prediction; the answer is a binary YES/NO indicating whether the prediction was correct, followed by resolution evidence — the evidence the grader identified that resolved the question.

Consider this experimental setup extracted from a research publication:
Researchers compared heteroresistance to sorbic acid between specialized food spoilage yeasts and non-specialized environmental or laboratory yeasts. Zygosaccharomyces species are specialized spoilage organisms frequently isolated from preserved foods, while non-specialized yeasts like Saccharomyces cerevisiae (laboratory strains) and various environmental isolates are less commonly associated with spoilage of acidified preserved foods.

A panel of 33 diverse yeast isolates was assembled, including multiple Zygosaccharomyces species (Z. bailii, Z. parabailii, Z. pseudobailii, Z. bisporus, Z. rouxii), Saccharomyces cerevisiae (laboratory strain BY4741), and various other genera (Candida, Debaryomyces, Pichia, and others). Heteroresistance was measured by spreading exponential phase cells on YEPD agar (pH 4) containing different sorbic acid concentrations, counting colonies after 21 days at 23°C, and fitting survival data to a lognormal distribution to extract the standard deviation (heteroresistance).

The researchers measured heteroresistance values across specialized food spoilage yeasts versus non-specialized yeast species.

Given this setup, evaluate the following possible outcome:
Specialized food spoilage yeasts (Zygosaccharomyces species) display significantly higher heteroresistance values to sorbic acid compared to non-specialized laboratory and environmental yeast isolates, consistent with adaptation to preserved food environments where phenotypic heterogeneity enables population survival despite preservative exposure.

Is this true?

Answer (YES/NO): YES